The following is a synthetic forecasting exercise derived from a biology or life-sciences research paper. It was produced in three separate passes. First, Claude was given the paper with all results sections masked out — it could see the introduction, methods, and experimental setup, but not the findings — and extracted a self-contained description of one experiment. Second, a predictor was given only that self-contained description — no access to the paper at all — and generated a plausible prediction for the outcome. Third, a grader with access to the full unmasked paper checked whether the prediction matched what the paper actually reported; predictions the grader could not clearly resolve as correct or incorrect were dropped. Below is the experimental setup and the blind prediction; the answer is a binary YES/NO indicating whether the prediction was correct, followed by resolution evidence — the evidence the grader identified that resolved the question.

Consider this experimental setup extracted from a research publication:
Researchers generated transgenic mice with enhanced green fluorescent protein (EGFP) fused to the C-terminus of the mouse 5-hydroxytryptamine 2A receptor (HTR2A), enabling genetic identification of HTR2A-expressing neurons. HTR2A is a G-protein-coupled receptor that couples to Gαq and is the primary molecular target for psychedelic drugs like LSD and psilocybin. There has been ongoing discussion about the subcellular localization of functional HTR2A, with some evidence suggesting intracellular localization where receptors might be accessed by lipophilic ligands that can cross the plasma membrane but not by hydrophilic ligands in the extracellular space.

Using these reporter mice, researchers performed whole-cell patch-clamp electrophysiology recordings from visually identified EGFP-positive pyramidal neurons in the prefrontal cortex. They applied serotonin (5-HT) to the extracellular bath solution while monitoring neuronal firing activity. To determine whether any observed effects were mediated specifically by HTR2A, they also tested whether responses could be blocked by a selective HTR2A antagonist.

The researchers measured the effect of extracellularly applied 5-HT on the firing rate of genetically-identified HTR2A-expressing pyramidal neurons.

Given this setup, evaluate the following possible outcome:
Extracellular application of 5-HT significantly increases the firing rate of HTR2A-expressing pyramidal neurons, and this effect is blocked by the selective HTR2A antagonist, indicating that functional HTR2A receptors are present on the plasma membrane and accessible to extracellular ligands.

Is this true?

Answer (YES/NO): YES